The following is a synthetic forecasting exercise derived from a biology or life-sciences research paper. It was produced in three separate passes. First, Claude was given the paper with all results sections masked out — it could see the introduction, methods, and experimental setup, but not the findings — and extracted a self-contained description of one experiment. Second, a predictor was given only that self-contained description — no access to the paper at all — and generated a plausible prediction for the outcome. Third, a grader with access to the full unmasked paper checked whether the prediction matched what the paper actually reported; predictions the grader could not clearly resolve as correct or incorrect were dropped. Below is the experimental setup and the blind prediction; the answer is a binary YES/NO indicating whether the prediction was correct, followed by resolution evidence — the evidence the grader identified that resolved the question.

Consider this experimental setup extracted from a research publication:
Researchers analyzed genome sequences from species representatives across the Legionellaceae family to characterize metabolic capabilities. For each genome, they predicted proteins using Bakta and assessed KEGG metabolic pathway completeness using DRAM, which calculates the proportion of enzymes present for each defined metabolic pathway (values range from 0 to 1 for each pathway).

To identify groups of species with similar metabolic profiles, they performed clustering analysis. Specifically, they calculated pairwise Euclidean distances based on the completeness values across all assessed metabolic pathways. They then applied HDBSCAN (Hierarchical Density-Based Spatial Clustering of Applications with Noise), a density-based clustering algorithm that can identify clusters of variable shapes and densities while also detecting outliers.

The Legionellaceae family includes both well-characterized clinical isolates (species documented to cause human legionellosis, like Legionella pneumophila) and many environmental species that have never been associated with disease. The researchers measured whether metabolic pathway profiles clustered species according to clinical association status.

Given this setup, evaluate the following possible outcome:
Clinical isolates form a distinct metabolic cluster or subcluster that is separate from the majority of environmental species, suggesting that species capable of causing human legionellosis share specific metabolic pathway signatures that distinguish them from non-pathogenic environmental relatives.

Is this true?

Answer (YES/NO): NO